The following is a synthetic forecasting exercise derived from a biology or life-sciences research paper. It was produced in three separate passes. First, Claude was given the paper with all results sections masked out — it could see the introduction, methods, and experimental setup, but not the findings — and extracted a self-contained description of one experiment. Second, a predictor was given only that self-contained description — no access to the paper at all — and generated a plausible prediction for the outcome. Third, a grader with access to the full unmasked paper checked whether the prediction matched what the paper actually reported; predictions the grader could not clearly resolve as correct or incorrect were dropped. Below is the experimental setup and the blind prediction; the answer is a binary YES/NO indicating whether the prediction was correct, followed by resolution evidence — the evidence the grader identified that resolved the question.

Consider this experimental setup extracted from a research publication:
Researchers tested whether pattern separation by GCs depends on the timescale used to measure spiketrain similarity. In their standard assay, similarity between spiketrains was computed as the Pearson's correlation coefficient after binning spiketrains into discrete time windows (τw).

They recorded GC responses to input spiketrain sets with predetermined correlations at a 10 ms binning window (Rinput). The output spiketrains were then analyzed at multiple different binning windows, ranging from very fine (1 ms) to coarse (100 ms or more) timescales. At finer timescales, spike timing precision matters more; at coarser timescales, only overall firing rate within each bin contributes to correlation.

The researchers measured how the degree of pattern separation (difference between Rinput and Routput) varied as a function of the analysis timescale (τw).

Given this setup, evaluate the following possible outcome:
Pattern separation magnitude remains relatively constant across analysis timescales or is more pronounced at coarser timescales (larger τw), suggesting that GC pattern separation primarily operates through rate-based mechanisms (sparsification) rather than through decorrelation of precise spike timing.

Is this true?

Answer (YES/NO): NO